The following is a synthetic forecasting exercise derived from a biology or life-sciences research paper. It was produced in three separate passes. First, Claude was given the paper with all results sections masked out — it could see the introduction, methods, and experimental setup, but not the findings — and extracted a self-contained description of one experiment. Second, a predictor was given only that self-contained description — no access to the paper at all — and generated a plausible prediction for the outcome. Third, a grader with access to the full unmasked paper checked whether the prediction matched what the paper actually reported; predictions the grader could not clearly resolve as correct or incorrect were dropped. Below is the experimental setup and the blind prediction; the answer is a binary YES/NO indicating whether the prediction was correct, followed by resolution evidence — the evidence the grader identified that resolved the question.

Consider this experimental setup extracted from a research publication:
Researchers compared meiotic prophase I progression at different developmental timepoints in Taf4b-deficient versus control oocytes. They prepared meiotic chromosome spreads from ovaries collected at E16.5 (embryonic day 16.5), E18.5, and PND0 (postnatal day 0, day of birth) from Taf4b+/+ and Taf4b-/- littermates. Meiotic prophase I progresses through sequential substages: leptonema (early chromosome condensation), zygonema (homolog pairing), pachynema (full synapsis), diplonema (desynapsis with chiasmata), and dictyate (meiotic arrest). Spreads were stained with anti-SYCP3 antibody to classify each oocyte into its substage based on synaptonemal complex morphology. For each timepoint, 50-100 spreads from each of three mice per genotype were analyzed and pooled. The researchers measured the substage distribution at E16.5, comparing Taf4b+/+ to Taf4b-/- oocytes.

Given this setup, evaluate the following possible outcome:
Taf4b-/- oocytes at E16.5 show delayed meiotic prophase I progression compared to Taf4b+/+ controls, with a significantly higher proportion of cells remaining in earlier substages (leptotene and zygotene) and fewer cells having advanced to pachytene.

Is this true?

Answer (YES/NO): YES